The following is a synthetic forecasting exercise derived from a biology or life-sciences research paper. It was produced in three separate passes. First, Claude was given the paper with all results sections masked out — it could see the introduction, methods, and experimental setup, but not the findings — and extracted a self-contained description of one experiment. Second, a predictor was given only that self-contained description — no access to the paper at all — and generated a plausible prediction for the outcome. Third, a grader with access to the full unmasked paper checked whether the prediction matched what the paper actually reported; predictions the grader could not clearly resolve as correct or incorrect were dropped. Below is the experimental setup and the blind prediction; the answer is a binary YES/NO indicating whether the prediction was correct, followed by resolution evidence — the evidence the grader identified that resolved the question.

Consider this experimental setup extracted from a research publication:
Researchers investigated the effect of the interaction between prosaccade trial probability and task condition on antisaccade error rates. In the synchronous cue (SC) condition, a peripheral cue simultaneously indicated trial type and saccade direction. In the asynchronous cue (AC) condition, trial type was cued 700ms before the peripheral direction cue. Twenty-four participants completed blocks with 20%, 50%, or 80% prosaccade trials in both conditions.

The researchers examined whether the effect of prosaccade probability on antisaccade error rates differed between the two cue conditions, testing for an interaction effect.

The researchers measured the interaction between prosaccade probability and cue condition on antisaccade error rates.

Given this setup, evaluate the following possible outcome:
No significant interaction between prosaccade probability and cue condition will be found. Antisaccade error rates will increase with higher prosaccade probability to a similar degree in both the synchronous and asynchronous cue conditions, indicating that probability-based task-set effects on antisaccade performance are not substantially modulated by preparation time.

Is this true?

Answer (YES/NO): NO